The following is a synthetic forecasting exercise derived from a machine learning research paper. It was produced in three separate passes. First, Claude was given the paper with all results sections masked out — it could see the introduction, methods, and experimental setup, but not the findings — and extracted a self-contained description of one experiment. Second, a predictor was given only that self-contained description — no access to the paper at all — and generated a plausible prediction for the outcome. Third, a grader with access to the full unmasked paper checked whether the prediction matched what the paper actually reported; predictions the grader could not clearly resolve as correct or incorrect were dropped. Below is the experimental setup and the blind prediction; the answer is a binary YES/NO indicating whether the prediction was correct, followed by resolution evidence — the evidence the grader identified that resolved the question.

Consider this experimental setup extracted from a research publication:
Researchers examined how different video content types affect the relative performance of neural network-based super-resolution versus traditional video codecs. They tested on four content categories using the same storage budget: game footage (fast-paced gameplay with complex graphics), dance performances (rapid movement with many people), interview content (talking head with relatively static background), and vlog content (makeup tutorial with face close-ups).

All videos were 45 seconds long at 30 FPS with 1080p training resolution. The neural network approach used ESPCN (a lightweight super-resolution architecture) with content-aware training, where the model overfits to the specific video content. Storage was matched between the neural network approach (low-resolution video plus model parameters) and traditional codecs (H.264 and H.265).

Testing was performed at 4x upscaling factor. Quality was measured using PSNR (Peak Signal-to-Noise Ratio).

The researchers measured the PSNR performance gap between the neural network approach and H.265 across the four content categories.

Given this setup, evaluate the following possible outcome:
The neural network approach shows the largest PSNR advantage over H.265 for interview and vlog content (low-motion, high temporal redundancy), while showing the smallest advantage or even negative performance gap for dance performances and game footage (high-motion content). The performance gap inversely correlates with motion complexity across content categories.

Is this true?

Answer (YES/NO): NO